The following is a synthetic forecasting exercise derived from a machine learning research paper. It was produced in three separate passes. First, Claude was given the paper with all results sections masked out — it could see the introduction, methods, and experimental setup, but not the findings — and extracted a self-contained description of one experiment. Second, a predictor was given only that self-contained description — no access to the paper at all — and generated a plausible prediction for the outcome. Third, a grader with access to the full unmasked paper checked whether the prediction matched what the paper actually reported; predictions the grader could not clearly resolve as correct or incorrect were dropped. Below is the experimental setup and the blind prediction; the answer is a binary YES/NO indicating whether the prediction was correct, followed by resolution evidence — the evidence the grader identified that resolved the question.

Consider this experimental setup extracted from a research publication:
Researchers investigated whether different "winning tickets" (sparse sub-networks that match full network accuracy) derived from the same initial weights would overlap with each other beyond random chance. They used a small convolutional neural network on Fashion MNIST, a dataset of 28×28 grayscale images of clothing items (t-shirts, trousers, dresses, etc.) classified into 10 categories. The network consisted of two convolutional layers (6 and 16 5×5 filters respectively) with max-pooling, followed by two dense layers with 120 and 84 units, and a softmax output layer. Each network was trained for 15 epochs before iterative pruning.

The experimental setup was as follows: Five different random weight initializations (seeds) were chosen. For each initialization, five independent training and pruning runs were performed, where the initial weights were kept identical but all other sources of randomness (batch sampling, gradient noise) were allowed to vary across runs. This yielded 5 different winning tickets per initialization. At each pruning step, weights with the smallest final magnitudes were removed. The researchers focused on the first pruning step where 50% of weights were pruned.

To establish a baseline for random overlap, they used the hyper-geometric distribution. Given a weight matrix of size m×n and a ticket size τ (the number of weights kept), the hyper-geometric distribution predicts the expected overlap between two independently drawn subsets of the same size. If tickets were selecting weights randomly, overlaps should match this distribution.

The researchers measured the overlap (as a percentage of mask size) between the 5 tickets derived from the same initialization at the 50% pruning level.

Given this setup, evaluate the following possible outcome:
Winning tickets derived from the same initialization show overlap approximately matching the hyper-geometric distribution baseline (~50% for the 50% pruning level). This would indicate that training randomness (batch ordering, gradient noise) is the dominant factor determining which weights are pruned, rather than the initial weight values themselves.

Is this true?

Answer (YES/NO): YES